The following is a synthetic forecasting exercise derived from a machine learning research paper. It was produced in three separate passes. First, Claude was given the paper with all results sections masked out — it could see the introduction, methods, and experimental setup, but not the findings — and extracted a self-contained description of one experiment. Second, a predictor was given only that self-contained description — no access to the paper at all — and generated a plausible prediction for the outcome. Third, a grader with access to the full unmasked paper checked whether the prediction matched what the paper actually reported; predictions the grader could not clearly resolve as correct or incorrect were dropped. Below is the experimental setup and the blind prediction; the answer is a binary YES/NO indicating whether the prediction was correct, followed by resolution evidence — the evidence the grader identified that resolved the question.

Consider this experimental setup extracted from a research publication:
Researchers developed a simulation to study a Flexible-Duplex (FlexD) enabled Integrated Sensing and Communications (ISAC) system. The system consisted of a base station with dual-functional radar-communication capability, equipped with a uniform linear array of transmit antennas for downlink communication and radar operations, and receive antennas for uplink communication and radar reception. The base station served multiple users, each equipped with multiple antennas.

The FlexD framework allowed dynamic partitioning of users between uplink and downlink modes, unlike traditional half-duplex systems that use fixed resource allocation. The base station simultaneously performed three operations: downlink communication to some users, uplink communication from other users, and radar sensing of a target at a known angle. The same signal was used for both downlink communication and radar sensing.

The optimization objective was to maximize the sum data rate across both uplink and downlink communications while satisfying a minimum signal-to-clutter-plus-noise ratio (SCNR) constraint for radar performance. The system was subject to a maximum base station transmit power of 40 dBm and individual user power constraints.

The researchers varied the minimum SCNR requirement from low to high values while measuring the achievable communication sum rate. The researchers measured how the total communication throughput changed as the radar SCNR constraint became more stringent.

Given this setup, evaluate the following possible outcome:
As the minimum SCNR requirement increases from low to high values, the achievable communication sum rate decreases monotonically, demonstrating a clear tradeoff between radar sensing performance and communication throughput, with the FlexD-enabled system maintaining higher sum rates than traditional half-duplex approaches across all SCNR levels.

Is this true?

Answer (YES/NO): NO